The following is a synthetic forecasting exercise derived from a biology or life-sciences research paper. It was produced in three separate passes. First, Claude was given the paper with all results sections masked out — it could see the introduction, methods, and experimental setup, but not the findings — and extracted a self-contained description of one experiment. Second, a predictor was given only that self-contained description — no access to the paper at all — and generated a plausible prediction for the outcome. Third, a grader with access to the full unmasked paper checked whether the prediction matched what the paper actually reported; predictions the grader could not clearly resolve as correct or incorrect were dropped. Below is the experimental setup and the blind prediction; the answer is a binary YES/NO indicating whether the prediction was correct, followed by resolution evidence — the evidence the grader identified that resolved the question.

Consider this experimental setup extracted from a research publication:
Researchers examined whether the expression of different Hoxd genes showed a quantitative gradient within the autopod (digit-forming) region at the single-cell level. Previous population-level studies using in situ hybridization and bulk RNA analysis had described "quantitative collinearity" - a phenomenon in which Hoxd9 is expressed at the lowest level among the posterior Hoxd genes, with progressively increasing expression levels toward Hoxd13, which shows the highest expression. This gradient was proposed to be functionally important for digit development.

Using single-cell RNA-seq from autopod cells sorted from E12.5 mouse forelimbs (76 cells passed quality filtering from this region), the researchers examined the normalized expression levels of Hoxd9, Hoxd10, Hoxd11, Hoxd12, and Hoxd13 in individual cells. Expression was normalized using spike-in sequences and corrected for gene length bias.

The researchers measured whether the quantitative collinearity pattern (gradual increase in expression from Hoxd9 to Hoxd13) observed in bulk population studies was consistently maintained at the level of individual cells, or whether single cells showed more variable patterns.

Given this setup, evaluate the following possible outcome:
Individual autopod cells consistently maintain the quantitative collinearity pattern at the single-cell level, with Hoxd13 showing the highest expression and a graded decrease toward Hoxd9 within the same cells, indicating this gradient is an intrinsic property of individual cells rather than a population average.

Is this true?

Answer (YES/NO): NO